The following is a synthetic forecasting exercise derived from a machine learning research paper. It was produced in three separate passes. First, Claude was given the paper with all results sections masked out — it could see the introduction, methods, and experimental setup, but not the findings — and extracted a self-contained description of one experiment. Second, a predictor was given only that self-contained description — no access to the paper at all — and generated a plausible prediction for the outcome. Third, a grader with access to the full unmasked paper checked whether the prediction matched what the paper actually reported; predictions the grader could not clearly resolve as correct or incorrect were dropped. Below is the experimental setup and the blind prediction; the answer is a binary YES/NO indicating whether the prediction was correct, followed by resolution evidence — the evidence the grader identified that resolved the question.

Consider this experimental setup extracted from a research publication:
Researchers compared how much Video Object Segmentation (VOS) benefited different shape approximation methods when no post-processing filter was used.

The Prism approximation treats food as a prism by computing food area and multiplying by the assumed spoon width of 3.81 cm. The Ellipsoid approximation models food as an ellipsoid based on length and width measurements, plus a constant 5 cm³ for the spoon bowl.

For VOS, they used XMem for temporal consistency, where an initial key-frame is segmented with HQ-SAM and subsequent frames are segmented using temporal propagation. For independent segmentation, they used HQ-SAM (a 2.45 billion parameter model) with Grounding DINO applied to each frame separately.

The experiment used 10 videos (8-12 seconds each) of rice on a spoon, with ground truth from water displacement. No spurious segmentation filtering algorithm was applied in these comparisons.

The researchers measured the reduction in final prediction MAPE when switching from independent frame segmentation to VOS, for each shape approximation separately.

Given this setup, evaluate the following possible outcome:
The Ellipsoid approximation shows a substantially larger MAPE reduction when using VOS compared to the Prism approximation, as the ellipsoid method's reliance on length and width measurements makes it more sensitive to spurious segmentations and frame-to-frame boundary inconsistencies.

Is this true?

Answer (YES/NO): NO